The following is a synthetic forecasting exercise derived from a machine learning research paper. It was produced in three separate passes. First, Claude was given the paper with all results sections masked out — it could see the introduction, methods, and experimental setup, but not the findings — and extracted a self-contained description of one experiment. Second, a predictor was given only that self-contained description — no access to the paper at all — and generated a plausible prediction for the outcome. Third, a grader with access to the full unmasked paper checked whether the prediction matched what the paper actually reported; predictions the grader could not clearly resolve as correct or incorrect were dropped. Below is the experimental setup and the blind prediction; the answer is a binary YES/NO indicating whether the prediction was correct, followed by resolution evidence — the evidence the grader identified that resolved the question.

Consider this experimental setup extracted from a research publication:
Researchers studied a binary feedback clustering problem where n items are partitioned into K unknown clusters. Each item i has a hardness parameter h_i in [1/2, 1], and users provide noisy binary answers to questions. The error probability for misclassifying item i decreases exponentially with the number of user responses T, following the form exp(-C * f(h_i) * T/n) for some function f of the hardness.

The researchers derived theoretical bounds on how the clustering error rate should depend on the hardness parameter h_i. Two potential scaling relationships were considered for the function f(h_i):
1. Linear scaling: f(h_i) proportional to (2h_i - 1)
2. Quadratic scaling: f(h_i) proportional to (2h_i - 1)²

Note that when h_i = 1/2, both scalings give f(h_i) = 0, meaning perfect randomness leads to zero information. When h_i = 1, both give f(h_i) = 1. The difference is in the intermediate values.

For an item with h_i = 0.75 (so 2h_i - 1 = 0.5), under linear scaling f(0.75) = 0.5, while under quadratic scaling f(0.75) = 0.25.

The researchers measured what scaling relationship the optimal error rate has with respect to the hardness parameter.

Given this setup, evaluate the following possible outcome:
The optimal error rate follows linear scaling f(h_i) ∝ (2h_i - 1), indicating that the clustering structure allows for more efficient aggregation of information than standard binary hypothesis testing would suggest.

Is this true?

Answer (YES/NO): NO